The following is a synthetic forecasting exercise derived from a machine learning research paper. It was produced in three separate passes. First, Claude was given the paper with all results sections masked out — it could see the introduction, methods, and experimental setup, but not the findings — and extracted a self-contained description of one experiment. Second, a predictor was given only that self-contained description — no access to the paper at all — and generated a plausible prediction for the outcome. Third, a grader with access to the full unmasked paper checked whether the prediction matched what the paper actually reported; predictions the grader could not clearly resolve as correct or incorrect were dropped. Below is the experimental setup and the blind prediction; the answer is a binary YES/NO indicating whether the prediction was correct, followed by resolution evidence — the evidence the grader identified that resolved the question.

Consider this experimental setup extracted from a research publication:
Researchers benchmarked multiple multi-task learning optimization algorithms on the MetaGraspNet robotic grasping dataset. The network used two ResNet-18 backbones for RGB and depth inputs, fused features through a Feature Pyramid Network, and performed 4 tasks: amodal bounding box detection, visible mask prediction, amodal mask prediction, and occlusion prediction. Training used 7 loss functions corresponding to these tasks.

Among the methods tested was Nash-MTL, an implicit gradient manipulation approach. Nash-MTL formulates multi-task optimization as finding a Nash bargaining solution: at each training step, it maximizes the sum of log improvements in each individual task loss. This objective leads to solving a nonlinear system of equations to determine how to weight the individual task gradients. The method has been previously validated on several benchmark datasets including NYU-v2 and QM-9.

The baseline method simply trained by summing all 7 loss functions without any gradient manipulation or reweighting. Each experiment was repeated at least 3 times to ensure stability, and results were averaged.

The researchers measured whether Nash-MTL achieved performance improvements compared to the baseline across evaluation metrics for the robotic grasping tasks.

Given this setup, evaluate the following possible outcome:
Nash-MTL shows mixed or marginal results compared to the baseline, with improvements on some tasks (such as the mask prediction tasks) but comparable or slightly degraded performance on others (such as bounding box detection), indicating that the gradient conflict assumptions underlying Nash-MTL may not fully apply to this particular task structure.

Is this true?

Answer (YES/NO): NO